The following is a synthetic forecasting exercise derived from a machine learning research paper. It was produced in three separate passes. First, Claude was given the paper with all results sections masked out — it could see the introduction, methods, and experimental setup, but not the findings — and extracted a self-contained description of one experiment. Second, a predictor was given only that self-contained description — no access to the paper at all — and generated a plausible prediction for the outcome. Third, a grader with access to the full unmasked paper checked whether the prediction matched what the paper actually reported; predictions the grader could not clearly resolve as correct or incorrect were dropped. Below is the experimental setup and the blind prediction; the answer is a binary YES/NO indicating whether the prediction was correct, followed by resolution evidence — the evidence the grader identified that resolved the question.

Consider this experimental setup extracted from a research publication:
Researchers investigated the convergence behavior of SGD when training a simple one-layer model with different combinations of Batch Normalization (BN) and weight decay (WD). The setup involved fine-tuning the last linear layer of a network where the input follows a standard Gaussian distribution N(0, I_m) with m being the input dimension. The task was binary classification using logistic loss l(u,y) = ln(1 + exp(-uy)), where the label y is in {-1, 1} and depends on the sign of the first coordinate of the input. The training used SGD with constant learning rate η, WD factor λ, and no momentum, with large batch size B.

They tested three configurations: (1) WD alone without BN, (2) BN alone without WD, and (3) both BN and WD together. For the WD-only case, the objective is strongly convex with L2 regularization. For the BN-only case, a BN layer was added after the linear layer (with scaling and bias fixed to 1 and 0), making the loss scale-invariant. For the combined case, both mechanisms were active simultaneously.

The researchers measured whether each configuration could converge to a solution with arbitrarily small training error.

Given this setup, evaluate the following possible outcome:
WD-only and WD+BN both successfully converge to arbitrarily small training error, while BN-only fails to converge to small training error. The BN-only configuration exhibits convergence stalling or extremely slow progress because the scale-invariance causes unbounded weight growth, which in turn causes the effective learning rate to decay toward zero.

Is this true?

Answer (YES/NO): NO